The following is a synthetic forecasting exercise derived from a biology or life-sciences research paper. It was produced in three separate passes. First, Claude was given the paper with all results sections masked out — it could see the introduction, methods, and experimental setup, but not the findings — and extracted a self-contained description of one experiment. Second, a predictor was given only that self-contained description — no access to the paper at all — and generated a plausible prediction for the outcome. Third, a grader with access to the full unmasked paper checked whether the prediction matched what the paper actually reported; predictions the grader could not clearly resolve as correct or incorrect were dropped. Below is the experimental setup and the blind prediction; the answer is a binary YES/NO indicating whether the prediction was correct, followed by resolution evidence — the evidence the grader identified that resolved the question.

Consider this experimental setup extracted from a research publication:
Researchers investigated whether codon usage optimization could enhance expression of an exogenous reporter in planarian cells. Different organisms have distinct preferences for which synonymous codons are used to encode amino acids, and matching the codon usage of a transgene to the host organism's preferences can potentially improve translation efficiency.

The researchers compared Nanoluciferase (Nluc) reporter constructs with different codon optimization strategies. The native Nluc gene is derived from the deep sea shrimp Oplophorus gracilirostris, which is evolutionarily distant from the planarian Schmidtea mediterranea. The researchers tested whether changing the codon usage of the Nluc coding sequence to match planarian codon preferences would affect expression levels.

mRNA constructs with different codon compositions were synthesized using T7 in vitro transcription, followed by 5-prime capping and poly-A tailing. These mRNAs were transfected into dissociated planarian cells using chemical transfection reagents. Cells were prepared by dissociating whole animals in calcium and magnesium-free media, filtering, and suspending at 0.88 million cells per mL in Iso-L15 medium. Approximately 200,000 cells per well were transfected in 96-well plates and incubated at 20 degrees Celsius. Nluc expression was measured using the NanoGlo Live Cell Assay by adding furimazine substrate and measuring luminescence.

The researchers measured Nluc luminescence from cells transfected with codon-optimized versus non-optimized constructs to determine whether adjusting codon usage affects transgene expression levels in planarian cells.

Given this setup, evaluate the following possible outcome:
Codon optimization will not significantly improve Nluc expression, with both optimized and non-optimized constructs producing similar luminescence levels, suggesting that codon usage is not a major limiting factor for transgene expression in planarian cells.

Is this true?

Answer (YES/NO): NO